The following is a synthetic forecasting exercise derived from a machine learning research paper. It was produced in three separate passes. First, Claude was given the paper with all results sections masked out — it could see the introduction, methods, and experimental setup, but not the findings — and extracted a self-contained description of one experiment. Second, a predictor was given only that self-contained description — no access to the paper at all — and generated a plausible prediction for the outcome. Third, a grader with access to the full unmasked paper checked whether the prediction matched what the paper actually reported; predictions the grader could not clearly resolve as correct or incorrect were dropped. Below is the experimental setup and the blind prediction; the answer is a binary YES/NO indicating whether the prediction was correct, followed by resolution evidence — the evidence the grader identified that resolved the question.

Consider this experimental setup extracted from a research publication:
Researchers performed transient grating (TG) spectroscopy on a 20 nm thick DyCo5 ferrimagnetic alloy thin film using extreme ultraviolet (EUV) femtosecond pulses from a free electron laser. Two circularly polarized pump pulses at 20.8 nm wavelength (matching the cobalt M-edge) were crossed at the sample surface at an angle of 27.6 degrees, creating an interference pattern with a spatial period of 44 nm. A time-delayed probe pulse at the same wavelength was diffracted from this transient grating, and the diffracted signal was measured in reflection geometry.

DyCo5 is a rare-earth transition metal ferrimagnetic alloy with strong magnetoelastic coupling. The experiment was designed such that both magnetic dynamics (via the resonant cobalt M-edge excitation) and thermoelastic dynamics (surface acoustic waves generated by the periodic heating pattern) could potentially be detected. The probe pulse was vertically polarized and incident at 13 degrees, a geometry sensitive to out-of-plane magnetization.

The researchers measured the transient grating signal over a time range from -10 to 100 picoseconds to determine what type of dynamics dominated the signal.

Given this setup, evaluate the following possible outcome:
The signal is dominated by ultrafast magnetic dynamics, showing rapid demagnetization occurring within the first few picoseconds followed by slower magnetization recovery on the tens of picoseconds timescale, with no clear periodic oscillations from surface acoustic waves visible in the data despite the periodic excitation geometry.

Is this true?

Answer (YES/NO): NO